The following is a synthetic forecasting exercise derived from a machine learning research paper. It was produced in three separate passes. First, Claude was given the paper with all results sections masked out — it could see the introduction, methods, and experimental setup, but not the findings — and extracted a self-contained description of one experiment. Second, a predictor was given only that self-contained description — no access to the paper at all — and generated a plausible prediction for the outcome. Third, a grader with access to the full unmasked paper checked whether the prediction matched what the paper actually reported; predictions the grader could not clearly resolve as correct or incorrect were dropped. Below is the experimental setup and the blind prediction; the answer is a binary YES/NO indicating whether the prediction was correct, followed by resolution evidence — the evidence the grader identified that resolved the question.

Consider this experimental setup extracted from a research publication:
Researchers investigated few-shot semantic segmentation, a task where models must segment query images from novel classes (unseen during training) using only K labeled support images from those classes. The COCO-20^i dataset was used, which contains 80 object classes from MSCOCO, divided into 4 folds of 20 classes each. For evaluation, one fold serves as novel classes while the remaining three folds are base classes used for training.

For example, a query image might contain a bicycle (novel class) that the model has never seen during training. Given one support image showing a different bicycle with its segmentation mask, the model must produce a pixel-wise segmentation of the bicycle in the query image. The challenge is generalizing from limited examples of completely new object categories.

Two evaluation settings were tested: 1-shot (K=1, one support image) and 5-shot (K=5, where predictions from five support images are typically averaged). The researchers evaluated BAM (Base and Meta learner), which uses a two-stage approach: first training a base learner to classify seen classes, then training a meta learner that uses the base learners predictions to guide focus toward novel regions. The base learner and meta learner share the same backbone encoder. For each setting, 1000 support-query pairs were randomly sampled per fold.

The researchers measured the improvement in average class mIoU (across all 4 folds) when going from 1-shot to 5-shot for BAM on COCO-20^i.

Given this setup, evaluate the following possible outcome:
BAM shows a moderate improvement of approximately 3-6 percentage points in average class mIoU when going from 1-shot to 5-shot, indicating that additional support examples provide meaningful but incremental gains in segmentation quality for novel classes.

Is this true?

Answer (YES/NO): YES